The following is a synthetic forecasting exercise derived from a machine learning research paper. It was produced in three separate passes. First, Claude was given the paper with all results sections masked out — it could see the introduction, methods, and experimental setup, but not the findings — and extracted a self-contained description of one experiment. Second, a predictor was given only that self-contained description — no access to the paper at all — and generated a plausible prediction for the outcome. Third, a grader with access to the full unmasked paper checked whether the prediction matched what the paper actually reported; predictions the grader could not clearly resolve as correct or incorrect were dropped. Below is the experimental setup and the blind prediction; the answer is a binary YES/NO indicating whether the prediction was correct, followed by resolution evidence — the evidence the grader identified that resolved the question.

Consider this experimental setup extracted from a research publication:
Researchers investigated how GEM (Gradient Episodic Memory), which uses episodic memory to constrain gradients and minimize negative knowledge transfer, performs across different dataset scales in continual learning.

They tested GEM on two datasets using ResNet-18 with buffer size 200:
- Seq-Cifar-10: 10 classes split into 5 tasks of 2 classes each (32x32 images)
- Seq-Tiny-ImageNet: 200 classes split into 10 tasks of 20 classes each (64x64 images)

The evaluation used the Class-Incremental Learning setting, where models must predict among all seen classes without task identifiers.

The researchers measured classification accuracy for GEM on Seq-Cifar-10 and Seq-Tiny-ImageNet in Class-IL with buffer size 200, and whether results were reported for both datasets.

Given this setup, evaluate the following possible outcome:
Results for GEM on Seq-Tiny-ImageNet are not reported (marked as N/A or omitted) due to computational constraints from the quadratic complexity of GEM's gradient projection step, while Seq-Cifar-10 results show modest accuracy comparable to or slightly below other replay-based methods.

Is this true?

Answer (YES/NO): YES